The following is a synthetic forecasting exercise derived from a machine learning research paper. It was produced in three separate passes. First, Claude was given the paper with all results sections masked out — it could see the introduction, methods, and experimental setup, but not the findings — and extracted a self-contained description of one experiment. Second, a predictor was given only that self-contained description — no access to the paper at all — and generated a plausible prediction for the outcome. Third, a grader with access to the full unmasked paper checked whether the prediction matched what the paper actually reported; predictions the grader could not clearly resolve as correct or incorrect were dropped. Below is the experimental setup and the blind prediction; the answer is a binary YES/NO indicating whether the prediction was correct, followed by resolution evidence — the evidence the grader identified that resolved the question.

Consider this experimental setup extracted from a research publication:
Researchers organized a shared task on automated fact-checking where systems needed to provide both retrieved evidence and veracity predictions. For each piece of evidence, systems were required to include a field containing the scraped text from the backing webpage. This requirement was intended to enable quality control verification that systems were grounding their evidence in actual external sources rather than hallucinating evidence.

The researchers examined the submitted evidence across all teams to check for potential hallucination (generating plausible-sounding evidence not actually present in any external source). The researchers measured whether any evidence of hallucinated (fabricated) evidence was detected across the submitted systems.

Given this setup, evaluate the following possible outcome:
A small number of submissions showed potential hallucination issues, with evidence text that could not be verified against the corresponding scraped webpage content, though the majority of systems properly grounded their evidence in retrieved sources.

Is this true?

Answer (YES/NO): NO